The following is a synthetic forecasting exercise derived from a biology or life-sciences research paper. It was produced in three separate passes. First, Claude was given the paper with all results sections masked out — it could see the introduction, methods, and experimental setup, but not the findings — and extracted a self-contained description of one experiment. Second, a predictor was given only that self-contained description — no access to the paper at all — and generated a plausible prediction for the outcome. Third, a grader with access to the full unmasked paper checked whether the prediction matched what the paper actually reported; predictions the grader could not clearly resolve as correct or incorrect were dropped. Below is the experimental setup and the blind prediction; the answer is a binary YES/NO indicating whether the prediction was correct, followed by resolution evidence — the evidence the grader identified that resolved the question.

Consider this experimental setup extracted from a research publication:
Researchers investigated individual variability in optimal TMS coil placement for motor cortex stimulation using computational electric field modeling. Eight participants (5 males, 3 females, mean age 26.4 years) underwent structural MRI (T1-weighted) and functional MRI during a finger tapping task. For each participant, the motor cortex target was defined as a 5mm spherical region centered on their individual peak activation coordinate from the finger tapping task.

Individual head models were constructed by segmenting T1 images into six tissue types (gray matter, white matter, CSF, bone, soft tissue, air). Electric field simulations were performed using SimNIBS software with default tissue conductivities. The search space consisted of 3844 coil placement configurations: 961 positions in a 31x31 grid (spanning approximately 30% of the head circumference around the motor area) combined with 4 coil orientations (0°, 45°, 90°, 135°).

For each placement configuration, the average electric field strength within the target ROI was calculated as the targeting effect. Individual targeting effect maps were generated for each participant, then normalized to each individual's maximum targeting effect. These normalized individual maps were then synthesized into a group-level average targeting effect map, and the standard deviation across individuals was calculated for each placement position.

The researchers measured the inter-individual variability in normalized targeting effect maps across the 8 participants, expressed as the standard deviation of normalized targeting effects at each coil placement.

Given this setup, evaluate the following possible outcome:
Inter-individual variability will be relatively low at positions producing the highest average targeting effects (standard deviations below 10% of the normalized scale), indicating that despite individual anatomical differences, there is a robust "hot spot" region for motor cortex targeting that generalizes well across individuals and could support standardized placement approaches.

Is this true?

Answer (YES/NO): NO